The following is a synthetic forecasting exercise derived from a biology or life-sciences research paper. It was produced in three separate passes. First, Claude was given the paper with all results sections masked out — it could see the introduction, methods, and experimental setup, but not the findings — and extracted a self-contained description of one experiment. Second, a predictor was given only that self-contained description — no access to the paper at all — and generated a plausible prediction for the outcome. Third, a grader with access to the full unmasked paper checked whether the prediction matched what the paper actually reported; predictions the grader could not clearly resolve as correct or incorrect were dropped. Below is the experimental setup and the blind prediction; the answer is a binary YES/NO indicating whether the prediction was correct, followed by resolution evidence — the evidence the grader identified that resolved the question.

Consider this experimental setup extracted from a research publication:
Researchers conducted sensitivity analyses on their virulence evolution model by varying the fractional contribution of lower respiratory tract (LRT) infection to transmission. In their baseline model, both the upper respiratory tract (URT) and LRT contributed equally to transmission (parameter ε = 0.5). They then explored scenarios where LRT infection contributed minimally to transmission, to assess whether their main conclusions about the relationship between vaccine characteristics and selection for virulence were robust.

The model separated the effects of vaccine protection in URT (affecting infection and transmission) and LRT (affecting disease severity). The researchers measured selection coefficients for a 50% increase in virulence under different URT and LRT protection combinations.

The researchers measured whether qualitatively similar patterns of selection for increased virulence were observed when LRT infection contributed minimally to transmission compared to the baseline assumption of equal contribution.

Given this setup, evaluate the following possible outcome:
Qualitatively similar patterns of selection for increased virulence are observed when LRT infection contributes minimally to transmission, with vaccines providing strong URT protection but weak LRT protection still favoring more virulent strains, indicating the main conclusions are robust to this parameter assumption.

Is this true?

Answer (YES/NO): NO